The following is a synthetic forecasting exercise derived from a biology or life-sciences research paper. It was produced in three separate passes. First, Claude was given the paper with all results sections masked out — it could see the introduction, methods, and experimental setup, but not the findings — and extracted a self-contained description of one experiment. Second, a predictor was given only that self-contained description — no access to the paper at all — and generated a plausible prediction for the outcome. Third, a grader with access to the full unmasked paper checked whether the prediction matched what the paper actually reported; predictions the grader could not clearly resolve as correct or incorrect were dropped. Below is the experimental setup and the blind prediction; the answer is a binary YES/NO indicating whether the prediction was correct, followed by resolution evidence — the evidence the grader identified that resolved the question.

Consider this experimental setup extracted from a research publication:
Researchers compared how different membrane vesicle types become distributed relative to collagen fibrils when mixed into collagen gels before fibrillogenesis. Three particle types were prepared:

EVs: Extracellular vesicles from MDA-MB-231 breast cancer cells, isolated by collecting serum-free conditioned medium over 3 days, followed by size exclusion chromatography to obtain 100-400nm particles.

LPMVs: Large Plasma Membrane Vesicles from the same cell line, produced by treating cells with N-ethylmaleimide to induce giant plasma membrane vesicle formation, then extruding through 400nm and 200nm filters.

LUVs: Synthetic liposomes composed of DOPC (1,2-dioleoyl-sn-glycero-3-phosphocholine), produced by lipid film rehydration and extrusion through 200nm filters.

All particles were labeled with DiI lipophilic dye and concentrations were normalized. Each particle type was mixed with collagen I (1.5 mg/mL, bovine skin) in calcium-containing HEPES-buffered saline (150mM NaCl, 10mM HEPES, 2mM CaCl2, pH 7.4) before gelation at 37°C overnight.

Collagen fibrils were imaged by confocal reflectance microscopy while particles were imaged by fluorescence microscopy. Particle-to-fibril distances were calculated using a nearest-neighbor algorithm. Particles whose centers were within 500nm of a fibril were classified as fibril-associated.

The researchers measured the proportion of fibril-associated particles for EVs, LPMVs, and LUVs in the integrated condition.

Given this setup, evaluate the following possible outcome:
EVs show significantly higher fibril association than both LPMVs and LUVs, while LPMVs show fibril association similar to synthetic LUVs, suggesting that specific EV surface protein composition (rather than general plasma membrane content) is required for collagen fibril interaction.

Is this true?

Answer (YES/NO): NO